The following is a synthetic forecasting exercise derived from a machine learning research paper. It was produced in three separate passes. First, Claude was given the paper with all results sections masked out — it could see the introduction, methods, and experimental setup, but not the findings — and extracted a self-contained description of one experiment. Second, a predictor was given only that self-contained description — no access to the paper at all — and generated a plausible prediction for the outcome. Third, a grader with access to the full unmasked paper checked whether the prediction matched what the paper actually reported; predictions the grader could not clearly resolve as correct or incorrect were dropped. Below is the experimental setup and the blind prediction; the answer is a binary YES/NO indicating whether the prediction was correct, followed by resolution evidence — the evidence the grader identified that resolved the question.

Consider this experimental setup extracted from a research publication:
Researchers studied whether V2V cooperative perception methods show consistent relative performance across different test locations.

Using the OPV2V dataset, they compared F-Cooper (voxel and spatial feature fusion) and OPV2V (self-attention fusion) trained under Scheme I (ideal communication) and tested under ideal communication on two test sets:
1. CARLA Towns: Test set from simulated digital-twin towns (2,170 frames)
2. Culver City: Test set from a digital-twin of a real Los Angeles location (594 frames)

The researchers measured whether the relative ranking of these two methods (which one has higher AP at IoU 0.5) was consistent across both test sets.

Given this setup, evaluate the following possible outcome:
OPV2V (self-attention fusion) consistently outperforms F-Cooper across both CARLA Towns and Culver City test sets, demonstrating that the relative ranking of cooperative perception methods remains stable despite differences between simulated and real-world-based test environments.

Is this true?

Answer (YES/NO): NO